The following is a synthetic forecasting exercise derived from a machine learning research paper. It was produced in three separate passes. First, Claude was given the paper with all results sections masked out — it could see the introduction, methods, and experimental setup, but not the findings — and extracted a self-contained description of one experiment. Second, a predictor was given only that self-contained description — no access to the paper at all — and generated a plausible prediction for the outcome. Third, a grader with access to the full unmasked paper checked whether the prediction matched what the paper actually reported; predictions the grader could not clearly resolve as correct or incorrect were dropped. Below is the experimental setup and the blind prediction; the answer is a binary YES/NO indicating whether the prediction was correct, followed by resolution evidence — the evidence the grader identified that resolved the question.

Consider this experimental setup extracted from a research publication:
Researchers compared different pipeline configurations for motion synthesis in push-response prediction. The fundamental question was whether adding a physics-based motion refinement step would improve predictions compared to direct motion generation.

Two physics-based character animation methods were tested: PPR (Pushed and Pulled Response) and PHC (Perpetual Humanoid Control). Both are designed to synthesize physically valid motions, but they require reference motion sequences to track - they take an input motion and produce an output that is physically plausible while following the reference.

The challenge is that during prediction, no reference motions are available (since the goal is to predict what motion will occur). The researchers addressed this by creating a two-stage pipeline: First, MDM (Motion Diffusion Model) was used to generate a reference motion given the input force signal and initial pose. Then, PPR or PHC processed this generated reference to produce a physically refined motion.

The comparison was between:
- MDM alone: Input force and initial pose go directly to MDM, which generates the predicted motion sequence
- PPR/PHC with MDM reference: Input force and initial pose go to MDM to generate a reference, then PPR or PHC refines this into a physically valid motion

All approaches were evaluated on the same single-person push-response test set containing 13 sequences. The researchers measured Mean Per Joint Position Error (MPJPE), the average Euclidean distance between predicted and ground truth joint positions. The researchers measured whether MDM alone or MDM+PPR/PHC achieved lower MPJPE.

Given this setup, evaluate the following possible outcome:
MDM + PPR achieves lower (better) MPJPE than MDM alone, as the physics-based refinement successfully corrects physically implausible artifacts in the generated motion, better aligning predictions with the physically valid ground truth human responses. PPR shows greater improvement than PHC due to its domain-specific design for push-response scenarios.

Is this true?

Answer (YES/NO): NO